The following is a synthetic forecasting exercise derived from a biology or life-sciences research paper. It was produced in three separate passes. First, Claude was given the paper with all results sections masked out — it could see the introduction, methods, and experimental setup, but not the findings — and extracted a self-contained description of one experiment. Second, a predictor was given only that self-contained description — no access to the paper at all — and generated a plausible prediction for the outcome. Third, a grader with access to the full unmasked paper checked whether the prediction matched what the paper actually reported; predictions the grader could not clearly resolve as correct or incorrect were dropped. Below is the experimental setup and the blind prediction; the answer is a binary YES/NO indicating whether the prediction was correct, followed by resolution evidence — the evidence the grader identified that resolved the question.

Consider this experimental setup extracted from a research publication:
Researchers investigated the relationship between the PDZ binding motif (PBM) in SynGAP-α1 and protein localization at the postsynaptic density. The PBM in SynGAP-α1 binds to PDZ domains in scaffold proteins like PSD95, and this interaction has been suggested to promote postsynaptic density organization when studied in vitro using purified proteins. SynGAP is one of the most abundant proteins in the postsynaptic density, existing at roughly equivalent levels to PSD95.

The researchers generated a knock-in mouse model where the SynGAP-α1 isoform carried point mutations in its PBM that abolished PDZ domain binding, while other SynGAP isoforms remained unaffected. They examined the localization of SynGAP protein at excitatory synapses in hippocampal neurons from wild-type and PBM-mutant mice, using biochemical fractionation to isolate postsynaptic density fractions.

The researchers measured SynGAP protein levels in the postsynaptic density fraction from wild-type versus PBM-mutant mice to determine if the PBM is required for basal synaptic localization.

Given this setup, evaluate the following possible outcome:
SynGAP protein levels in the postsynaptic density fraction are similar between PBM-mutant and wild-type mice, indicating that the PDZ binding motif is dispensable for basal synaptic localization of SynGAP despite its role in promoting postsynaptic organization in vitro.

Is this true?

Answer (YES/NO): NO